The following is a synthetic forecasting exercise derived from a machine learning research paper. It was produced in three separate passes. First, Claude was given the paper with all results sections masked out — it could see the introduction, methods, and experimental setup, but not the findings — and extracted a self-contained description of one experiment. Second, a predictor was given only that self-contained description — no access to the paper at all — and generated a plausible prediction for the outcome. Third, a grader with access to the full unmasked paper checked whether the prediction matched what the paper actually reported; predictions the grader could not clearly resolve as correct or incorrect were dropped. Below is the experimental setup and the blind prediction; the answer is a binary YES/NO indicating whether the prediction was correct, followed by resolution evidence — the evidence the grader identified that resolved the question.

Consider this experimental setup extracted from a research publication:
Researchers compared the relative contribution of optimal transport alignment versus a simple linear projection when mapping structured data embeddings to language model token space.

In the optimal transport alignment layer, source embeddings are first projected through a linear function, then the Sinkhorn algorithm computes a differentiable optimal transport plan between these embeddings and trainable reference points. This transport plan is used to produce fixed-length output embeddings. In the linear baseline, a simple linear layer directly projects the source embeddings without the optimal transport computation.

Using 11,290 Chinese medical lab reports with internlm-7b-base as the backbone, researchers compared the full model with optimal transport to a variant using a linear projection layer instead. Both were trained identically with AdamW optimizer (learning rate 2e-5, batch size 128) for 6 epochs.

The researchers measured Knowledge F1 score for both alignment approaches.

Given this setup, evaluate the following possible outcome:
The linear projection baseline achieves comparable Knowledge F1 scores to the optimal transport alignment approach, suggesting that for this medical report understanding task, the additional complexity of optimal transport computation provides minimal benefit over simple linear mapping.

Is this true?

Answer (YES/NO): NO